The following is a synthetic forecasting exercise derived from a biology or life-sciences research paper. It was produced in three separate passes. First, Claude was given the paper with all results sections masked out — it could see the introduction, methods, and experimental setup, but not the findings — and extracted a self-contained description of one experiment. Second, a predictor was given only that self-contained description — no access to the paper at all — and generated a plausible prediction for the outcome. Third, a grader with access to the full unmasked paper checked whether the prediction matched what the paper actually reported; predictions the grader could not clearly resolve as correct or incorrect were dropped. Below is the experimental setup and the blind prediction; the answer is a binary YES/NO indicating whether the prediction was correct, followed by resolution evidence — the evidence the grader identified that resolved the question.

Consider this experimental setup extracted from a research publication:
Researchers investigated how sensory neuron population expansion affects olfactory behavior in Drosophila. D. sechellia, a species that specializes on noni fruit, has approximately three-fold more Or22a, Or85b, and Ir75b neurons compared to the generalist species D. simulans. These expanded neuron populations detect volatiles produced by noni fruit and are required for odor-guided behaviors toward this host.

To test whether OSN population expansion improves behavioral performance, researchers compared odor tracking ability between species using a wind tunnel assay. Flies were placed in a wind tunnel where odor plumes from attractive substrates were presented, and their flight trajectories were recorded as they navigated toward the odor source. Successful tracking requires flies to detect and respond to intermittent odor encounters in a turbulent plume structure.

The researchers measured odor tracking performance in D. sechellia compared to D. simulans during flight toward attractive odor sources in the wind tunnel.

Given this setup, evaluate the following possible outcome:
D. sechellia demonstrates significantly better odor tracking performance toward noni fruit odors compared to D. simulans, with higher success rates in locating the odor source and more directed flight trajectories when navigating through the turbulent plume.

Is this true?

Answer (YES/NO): NO